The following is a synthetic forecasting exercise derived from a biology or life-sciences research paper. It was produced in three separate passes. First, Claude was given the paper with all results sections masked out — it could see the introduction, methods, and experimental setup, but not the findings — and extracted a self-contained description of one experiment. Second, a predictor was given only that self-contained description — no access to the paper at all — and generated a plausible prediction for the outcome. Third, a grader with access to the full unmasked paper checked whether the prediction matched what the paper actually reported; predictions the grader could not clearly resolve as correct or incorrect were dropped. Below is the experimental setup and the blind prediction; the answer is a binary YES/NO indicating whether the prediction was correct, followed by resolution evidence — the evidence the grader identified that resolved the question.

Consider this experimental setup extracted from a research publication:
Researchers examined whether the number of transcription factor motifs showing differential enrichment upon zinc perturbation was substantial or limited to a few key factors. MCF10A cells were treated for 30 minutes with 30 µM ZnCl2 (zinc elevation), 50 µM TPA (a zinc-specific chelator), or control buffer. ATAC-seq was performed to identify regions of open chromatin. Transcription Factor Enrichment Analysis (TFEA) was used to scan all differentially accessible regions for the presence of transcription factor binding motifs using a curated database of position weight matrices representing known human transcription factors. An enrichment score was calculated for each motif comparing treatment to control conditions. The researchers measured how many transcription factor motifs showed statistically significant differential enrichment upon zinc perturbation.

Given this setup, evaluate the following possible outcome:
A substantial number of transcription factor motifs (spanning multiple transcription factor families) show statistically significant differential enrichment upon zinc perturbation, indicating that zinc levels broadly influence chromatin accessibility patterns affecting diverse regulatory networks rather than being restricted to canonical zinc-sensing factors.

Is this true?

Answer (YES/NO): YES